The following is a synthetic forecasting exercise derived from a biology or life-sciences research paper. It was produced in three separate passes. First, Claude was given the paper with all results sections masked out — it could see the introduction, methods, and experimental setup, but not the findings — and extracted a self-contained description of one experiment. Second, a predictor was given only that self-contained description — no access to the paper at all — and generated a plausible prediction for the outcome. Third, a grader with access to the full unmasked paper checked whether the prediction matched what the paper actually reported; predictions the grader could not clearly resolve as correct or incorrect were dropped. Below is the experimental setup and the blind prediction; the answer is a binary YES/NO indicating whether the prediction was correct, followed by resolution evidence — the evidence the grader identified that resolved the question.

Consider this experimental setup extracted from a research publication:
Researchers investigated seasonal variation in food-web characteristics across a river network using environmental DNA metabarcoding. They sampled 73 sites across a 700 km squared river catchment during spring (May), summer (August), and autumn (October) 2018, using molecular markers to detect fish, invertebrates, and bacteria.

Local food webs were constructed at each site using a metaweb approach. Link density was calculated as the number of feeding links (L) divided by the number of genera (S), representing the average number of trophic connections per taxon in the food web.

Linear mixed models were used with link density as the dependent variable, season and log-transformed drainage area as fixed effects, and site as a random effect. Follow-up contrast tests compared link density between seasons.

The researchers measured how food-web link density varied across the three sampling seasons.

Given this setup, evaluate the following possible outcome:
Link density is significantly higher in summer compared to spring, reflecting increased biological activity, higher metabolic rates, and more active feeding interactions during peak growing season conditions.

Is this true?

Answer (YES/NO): NO